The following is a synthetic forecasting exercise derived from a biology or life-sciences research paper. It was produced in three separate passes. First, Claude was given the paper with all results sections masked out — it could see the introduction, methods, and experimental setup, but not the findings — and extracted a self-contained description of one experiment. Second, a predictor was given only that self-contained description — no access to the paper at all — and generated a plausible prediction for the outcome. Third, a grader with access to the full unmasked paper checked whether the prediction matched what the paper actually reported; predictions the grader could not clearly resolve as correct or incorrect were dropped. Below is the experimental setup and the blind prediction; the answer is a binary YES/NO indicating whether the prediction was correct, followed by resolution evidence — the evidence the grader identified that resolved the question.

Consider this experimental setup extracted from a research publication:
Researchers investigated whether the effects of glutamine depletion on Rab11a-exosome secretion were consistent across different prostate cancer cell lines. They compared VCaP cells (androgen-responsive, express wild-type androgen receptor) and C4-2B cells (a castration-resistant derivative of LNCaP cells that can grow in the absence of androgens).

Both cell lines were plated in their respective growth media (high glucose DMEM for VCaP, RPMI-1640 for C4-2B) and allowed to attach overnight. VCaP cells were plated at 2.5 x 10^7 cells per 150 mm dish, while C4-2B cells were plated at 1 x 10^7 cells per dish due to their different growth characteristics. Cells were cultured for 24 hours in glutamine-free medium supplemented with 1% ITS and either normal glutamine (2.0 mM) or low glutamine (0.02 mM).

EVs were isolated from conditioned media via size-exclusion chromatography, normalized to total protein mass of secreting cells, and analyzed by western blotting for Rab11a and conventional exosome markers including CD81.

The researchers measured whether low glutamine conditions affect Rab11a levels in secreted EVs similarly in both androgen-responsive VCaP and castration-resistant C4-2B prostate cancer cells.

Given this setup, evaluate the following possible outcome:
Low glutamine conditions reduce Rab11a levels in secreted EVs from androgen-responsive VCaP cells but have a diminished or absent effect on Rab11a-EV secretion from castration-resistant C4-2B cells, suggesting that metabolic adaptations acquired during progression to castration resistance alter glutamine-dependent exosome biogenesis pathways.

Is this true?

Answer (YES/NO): NO